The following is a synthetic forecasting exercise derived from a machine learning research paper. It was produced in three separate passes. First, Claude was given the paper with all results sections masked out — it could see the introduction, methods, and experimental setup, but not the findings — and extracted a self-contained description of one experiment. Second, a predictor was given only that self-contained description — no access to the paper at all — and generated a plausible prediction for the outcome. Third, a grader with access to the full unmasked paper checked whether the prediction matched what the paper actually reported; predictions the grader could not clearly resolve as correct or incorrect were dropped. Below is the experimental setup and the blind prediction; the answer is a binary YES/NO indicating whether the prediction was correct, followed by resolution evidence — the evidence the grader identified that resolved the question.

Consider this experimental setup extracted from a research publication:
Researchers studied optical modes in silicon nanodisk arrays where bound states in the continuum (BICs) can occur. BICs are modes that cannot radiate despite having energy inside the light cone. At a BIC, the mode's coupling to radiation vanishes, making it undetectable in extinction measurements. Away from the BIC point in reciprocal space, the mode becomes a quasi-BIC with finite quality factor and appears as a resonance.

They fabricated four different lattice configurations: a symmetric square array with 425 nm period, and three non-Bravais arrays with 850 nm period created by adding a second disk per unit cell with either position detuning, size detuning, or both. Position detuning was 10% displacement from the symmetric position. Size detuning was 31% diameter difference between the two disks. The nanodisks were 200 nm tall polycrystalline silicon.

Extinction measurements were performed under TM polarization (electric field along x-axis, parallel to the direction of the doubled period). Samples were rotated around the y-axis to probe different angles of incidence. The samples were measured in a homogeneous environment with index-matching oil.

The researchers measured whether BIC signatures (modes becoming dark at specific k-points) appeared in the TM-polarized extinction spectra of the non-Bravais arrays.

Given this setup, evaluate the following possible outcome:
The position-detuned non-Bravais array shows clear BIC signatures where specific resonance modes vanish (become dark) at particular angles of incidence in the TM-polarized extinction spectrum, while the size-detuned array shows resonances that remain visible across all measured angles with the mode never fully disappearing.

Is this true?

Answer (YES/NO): NO